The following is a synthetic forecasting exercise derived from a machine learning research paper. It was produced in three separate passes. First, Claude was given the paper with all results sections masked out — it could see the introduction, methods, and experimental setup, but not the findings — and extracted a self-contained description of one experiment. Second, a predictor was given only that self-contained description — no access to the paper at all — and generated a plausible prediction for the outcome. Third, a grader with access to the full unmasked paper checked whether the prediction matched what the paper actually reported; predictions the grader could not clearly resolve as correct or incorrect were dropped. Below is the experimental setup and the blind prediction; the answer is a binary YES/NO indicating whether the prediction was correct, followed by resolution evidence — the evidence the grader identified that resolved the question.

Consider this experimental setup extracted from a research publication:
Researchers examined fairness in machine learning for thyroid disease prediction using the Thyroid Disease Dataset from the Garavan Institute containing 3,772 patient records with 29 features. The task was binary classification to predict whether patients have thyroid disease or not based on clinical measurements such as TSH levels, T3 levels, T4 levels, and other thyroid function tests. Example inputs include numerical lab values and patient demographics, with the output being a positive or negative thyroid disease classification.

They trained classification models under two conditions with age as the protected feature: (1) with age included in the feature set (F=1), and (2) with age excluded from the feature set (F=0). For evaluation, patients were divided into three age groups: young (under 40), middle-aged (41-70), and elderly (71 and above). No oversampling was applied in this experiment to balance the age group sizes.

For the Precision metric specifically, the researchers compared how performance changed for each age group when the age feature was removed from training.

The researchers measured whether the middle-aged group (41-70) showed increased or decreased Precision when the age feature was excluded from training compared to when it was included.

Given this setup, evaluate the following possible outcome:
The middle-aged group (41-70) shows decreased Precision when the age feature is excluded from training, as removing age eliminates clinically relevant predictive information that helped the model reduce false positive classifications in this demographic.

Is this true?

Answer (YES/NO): NO